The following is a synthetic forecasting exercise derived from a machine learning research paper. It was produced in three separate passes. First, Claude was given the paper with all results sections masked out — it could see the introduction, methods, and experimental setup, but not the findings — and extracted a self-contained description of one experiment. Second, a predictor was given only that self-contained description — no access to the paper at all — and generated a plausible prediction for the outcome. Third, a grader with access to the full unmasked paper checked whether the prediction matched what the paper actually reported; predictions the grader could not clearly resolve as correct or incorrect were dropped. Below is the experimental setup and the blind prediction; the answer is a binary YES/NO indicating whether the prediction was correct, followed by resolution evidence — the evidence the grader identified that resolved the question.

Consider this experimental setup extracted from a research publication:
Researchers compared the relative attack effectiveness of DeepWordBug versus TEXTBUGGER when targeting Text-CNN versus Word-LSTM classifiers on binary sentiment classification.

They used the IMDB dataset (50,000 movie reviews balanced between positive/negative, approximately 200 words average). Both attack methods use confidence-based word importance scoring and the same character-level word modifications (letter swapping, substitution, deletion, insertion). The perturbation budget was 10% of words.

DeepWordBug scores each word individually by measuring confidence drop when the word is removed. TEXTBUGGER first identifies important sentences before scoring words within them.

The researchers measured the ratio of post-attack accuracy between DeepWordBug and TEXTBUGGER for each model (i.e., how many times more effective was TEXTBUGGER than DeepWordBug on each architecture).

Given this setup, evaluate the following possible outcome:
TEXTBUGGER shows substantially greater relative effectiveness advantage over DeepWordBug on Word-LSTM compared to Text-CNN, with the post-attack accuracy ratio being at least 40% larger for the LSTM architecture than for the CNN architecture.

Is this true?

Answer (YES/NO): NO